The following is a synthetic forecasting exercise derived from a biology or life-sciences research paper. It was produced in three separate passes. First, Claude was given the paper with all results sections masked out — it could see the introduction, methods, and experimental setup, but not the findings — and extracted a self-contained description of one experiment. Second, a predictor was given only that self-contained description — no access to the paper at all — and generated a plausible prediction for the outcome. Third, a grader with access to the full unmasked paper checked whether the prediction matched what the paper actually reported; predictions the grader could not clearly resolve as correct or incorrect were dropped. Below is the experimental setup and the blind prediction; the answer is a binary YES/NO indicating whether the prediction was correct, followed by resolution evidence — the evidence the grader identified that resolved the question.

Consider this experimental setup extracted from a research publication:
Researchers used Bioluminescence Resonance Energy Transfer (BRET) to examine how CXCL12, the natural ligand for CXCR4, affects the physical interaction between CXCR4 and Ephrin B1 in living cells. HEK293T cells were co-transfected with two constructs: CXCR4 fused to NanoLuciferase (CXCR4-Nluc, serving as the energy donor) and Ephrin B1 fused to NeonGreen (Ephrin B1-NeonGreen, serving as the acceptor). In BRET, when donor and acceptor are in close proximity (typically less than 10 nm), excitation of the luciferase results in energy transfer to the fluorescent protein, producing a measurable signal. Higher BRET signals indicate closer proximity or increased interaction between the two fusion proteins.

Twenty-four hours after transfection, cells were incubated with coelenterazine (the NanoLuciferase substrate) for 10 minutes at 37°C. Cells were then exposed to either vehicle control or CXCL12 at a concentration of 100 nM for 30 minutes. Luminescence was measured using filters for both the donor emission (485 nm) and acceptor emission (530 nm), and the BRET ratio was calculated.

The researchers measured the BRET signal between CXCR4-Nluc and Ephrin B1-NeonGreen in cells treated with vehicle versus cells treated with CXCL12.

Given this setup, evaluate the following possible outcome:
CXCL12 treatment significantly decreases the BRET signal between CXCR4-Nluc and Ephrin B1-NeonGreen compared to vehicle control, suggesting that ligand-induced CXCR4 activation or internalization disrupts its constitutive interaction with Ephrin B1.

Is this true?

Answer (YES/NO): NO